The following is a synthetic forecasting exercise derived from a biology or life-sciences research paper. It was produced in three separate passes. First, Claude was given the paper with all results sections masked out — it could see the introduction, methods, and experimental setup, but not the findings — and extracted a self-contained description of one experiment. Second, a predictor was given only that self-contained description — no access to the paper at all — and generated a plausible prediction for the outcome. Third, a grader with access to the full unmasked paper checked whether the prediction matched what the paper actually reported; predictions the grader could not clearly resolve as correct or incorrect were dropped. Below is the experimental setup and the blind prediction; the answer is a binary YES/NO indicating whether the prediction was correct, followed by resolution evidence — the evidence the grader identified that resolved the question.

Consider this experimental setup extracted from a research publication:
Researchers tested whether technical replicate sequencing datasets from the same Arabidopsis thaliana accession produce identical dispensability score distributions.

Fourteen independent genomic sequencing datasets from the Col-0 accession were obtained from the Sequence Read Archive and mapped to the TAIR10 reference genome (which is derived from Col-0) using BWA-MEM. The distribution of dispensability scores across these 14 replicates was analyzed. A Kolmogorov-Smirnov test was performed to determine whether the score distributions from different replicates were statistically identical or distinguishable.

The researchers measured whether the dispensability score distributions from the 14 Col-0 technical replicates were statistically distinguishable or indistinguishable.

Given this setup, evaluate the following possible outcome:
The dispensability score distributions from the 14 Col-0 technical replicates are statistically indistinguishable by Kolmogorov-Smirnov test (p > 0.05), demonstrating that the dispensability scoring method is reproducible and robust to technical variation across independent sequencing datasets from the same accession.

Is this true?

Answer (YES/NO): NO